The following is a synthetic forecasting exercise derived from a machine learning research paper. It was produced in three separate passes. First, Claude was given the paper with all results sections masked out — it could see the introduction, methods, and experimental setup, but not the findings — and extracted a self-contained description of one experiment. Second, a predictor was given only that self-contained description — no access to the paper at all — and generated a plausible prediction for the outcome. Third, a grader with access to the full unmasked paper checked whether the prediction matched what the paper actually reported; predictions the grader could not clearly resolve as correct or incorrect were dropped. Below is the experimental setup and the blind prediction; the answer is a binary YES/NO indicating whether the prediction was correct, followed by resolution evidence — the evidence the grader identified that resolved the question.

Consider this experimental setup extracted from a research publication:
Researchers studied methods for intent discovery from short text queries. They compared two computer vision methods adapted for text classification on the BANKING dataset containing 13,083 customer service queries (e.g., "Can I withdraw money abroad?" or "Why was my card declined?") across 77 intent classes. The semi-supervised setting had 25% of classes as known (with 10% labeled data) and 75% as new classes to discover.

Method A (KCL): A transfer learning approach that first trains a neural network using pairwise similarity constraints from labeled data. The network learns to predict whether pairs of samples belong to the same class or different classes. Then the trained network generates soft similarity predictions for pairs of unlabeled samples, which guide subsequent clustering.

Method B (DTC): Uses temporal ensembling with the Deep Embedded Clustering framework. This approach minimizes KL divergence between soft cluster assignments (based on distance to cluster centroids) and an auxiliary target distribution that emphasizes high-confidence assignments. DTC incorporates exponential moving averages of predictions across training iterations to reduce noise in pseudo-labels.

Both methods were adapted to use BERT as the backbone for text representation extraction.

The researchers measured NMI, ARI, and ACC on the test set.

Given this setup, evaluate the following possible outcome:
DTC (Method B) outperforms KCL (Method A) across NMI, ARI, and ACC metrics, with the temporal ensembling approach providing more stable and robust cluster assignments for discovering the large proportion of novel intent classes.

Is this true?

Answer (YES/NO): YES